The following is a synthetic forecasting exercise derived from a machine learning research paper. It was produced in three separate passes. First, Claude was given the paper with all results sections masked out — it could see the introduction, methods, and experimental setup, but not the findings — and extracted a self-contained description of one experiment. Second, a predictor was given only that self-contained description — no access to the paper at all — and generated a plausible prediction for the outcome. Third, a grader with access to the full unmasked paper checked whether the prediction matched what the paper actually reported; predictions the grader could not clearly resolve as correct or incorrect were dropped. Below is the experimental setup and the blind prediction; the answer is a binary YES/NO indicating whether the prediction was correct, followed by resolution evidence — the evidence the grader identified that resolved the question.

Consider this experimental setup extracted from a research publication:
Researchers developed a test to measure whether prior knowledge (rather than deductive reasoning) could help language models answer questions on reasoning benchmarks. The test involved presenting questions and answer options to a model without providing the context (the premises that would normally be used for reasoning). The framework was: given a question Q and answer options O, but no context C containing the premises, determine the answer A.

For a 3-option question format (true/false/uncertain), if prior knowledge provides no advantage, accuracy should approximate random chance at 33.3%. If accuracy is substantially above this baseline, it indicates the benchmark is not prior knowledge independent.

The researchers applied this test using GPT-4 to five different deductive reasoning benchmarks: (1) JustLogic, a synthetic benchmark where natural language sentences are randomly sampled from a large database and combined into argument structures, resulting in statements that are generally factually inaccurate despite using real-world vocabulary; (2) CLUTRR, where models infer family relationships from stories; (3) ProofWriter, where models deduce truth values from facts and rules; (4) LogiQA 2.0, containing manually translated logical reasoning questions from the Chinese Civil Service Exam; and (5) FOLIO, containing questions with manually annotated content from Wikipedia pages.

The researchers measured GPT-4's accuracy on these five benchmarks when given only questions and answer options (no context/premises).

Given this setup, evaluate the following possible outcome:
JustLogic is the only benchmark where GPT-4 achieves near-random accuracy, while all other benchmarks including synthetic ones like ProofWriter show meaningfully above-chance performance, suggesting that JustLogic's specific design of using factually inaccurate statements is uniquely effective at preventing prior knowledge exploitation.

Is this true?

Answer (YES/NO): NO